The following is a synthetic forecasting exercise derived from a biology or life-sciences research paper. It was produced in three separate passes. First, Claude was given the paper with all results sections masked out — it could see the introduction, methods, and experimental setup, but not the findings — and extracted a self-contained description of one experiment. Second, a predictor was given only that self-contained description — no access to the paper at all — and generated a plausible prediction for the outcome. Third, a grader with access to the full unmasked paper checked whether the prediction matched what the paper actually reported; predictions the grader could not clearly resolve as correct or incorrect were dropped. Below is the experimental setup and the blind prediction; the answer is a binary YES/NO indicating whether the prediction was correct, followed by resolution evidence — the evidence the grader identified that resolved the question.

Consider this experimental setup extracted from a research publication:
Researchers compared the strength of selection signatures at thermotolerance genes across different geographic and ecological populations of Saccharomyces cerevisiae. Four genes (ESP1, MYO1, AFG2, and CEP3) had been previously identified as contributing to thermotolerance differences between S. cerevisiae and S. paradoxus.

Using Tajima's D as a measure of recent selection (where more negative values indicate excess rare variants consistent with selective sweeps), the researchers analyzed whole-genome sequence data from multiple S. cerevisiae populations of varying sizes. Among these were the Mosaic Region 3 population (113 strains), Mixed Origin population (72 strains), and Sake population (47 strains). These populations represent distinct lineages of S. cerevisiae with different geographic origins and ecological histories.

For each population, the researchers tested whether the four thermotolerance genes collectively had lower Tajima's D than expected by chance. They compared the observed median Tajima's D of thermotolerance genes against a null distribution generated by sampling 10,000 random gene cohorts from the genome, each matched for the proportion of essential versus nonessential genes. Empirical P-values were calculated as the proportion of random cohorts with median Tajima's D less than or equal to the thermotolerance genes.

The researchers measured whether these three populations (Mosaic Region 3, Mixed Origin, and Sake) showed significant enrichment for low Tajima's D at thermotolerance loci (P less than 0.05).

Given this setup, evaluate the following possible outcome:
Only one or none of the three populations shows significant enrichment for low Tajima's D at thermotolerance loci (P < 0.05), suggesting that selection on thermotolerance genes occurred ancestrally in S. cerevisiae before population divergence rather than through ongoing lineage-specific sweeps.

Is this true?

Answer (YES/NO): YES